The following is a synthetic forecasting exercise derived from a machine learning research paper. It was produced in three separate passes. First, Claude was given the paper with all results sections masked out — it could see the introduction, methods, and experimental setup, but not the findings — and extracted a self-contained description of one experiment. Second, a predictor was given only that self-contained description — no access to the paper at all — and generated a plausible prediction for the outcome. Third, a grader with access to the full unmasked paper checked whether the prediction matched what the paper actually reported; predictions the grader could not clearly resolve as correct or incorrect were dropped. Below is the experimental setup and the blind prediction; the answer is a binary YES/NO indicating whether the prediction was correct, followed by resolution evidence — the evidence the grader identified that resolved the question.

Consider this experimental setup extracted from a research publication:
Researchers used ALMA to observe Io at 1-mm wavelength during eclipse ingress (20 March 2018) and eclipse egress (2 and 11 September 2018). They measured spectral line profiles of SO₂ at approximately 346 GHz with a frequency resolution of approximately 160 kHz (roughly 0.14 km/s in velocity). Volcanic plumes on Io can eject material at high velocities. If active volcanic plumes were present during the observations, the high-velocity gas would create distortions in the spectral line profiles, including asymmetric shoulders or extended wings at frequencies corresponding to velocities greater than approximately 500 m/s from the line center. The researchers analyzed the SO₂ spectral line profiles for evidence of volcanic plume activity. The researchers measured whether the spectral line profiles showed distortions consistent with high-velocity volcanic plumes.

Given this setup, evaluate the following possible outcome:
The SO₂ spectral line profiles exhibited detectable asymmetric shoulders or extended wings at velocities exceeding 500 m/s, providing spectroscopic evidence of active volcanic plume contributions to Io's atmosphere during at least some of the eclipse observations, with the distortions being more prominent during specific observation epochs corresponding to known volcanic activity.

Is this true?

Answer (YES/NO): YES